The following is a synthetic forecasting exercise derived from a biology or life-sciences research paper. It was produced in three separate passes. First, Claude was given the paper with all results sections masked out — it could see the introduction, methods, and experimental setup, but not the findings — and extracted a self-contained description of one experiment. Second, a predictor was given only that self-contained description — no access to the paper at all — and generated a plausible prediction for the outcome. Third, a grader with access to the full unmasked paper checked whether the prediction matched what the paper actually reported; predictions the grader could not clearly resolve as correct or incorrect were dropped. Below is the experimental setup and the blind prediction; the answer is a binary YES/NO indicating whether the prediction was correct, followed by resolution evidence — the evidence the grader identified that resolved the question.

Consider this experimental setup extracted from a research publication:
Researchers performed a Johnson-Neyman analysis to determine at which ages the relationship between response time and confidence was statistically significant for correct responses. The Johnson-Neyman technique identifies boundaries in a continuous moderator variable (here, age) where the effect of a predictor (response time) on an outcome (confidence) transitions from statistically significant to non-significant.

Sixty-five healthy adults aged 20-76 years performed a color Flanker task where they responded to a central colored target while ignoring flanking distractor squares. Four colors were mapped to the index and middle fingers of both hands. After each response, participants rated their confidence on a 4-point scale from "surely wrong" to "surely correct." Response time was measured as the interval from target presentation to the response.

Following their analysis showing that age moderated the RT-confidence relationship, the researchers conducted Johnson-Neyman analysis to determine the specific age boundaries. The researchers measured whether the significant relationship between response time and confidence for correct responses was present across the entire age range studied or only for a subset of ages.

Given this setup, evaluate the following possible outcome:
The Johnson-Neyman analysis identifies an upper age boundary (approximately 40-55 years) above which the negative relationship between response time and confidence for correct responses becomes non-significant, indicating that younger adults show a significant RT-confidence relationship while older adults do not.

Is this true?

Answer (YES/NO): NO